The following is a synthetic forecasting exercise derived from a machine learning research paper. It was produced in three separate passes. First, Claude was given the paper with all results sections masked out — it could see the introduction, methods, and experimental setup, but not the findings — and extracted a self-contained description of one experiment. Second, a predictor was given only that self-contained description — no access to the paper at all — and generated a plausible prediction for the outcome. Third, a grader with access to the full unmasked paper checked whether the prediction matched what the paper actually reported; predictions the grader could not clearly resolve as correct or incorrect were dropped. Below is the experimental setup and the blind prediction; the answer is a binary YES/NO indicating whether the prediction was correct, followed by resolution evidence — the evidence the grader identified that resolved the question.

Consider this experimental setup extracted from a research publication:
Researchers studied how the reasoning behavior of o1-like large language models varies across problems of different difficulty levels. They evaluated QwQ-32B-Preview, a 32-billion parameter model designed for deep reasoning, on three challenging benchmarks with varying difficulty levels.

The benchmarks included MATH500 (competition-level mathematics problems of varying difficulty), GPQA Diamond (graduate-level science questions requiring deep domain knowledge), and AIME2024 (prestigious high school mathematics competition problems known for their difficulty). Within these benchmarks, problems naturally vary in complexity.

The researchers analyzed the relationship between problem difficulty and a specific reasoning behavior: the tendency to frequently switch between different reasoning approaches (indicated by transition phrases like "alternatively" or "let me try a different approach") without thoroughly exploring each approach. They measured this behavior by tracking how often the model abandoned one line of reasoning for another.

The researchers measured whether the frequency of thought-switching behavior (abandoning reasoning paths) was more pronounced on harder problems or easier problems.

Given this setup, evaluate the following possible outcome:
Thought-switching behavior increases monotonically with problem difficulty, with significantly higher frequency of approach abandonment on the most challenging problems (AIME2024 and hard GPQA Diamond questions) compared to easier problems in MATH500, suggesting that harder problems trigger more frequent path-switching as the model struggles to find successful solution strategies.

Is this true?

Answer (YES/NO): YES